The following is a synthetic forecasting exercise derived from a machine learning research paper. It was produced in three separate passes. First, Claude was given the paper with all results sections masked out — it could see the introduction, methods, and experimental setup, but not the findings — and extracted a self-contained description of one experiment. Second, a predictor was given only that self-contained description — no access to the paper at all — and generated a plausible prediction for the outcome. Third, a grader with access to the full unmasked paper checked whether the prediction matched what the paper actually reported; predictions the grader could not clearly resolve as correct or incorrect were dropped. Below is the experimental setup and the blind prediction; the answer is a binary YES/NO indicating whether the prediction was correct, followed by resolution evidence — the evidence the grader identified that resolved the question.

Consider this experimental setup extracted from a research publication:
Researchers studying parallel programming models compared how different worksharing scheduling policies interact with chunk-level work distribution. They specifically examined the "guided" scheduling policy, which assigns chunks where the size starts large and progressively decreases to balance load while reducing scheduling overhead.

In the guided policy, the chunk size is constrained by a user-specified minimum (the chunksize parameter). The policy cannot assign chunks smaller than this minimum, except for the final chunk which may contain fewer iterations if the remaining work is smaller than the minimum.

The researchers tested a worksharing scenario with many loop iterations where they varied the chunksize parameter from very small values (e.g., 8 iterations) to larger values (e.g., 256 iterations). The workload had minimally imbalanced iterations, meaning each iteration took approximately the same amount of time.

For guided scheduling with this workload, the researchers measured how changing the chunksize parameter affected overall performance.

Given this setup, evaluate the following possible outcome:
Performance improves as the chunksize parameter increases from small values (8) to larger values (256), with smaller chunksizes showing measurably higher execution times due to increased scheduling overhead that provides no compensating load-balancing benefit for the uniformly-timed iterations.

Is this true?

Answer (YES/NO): NO